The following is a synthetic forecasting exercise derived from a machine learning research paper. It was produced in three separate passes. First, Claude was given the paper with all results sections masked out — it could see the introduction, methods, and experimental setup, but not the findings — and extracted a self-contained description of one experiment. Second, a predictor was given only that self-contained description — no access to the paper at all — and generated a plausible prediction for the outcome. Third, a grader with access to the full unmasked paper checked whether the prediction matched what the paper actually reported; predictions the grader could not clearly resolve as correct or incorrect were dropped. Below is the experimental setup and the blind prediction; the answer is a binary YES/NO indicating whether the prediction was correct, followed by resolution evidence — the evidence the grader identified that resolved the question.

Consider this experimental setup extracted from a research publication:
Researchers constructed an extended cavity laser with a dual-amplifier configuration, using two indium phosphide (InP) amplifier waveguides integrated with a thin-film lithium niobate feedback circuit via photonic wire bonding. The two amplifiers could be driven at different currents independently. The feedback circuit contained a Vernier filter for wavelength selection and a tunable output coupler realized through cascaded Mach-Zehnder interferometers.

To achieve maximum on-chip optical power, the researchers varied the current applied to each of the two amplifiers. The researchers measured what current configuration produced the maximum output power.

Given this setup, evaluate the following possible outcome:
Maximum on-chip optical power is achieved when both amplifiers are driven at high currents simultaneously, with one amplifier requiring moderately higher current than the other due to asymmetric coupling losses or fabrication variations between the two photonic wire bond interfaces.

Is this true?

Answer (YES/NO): NO